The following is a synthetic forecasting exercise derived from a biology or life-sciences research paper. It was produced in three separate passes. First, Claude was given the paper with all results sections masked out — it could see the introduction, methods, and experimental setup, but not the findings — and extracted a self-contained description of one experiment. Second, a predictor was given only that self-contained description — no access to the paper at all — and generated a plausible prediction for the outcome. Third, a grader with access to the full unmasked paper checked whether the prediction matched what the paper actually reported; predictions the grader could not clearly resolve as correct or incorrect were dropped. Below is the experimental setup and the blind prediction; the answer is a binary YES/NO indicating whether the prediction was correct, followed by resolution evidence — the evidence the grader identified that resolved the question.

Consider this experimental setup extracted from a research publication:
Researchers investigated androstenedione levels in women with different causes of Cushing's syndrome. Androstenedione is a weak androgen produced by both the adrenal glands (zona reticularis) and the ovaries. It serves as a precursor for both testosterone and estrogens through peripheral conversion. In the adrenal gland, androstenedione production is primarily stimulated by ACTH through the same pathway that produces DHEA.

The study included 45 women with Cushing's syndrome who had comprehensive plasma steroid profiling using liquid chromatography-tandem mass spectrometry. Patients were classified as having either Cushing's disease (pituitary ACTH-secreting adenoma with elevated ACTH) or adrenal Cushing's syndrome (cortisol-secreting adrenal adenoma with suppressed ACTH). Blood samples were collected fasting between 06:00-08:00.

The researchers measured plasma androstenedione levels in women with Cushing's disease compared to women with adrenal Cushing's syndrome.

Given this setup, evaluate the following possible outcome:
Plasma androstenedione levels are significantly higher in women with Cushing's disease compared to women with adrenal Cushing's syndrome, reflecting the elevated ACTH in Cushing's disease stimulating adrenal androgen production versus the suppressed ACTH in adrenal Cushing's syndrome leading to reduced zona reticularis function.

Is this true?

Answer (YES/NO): YES